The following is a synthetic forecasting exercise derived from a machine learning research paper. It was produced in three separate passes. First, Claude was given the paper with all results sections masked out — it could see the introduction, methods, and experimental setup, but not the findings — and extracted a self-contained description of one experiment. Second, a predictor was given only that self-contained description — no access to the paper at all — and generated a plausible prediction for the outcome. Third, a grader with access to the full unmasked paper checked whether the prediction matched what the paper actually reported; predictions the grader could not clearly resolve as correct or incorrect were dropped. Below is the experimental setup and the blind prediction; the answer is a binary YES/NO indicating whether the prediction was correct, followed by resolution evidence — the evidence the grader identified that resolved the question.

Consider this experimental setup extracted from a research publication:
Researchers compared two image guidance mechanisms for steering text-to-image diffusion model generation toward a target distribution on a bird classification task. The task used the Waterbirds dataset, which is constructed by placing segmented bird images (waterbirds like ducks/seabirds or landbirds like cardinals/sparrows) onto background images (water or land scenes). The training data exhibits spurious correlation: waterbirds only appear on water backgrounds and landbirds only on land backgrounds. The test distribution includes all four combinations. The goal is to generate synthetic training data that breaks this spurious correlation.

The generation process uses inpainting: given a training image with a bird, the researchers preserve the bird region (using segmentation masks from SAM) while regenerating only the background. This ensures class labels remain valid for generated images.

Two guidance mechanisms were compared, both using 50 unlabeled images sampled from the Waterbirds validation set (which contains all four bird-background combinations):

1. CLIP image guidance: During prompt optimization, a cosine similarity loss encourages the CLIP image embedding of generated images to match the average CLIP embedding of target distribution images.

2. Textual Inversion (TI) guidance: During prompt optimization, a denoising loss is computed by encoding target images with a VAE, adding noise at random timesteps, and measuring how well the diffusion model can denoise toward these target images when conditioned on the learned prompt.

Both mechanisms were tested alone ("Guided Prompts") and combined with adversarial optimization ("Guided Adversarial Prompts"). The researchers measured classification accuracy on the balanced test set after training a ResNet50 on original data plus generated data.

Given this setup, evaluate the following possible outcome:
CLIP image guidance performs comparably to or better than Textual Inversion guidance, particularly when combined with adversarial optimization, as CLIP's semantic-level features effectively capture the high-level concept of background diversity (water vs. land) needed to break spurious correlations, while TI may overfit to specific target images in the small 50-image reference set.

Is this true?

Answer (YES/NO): NO